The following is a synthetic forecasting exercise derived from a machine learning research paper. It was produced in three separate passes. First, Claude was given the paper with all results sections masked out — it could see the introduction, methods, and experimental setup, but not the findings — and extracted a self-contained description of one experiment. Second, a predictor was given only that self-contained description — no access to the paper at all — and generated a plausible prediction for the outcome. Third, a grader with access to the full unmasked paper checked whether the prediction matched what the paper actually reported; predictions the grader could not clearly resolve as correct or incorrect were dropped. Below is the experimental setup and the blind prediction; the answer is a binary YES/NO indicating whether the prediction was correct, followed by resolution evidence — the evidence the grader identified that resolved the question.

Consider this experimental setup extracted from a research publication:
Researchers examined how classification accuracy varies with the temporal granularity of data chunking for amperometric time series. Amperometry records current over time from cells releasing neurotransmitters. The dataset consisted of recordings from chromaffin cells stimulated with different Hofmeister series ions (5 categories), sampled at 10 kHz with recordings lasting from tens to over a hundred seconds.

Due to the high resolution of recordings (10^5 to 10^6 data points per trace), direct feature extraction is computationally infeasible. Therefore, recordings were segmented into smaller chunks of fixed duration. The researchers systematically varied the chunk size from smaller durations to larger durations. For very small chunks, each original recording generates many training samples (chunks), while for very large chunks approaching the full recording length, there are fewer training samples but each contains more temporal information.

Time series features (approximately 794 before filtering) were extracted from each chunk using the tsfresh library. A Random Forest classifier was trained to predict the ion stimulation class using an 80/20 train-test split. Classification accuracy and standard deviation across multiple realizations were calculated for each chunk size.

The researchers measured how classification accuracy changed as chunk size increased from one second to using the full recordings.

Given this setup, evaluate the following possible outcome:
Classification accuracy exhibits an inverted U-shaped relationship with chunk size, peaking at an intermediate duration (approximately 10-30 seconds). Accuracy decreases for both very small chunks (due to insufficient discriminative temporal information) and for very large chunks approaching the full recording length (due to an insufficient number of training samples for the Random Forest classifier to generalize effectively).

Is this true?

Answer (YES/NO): NO